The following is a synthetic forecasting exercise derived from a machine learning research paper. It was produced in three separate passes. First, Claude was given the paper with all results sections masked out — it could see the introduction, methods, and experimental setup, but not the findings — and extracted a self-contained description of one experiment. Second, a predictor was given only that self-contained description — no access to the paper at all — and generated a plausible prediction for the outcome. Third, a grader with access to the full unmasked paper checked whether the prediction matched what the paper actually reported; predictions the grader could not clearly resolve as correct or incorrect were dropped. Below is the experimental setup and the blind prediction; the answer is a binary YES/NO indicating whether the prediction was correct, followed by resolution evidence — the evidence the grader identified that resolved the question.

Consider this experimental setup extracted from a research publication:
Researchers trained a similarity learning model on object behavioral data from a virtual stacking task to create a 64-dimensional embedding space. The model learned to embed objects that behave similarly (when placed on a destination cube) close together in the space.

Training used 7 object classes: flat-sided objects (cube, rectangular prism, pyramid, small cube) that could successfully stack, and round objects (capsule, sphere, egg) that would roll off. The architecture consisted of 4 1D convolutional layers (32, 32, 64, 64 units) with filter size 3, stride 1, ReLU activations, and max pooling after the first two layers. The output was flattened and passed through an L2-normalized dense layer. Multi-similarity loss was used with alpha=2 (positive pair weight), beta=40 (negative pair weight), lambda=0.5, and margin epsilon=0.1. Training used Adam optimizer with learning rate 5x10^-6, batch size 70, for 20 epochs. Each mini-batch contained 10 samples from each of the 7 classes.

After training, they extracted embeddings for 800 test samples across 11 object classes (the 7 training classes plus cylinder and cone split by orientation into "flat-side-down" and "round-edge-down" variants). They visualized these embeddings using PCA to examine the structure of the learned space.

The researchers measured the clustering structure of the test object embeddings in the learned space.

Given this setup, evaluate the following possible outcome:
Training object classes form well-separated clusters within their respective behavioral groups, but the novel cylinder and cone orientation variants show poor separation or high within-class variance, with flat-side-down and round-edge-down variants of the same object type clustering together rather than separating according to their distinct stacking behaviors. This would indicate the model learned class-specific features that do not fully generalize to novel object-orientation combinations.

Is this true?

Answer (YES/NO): NO